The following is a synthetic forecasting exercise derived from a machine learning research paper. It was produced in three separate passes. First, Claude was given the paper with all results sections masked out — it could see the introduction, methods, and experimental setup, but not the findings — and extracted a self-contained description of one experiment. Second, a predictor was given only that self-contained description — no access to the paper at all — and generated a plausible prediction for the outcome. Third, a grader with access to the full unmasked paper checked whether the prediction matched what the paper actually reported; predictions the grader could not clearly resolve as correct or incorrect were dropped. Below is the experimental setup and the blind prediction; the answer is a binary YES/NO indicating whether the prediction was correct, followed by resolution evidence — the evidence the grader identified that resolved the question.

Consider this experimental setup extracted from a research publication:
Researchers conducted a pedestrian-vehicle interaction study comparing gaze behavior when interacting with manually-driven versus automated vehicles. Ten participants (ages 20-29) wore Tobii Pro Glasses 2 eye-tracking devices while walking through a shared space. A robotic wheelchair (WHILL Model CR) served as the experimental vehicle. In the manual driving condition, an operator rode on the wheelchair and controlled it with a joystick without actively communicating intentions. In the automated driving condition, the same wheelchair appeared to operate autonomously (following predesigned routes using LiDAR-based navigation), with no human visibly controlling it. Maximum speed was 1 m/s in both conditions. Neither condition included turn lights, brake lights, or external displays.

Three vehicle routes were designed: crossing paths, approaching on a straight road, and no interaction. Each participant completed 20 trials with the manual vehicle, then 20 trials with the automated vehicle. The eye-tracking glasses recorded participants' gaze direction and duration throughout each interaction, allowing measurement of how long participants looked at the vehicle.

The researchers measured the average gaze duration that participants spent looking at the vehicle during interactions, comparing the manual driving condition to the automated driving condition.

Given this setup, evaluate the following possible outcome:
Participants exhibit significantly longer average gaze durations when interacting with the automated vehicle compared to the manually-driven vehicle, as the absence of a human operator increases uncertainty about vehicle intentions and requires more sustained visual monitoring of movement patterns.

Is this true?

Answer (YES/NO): YES